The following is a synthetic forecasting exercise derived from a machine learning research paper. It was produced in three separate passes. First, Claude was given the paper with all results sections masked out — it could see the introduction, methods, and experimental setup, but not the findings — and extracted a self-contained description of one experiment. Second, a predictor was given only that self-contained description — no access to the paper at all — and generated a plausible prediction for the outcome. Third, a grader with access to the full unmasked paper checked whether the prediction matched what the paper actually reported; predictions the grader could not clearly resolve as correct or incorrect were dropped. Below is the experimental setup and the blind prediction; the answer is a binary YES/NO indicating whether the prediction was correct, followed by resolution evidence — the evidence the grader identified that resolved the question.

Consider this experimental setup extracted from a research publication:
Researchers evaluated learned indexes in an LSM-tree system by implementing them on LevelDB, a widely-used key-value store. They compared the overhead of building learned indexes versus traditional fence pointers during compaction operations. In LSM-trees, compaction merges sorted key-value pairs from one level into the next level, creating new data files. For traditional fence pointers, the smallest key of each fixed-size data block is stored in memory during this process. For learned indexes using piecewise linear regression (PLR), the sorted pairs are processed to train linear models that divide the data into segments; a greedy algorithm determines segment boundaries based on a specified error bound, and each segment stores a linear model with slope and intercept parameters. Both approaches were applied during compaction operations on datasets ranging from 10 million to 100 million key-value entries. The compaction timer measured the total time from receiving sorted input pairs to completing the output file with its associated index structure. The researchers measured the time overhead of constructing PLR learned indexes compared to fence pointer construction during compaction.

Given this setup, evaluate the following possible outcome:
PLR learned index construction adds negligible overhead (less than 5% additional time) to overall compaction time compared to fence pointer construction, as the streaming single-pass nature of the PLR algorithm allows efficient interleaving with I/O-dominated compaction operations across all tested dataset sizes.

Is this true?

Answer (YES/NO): NO